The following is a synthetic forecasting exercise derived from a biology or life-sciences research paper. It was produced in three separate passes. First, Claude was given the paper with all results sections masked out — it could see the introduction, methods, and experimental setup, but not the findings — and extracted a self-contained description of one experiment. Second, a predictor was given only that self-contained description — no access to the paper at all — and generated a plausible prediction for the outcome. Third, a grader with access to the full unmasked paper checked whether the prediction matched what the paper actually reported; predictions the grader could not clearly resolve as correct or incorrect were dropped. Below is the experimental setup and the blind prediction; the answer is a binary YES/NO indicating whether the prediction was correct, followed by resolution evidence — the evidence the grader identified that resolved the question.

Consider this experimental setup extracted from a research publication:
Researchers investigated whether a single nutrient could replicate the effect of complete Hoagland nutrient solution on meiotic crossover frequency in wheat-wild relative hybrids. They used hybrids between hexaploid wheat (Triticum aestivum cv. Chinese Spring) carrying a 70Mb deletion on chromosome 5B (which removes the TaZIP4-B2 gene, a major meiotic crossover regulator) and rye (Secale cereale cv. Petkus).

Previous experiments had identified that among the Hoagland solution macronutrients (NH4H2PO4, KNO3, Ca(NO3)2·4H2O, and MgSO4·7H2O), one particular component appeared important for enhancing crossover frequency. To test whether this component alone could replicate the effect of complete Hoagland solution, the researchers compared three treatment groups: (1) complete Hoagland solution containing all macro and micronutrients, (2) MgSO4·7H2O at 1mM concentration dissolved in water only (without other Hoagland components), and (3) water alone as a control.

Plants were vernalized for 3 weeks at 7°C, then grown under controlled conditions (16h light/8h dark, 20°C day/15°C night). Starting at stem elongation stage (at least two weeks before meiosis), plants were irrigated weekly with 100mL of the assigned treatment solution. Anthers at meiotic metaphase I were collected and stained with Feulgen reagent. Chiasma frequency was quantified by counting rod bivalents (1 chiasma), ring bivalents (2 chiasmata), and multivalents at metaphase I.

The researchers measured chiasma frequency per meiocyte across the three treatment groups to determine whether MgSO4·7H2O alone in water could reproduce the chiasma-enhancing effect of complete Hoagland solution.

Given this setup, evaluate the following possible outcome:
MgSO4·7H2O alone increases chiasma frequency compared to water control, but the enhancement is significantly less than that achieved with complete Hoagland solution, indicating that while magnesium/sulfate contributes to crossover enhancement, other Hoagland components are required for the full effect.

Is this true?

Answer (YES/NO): NO